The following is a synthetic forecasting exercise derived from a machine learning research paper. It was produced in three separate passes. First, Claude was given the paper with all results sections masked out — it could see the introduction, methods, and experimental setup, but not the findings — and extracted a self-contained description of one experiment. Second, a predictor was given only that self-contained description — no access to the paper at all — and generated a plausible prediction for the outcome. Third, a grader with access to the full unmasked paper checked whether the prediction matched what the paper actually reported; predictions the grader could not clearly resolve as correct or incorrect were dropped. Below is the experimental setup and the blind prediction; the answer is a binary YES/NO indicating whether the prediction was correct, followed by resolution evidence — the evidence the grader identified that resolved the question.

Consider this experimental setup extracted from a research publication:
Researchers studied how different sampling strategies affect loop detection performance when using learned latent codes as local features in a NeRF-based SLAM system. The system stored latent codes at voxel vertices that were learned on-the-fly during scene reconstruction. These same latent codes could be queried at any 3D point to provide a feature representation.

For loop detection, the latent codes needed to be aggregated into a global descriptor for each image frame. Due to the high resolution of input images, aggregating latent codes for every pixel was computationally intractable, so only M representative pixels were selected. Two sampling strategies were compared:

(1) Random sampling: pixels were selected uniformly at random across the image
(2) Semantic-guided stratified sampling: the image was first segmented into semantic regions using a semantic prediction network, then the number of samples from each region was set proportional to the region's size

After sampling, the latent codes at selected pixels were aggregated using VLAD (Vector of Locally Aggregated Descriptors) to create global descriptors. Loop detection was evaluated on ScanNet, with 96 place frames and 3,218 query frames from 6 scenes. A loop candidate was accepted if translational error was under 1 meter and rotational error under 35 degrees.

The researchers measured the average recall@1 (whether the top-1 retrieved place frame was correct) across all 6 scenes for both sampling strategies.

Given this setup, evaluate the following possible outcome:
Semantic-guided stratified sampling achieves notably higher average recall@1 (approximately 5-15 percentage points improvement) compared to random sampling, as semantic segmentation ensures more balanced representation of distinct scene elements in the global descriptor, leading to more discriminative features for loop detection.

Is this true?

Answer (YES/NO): NO